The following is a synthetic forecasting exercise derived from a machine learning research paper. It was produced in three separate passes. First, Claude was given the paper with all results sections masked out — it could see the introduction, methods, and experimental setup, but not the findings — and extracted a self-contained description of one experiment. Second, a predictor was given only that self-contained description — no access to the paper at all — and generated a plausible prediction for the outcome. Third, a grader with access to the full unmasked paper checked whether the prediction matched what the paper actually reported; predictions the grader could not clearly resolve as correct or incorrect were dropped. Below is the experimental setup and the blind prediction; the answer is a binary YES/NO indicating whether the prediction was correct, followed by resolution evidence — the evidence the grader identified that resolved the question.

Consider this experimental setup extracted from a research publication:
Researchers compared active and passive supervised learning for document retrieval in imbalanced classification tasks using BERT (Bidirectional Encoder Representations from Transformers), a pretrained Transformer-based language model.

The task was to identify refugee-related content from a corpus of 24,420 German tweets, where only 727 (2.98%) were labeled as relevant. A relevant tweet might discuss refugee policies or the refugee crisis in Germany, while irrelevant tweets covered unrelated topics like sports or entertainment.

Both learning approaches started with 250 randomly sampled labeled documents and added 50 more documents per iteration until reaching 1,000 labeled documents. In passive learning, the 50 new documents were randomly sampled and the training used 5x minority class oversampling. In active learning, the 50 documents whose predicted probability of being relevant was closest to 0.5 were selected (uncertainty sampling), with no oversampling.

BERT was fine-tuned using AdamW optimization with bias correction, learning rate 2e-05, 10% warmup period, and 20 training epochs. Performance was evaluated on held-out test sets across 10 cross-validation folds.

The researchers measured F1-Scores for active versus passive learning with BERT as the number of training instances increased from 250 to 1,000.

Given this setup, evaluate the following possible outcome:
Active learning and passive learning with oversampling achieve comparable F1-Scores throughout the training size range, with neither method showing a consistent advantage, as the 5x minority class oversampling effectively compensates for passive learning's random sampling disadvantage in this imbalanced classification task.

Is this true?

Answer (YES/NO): NO